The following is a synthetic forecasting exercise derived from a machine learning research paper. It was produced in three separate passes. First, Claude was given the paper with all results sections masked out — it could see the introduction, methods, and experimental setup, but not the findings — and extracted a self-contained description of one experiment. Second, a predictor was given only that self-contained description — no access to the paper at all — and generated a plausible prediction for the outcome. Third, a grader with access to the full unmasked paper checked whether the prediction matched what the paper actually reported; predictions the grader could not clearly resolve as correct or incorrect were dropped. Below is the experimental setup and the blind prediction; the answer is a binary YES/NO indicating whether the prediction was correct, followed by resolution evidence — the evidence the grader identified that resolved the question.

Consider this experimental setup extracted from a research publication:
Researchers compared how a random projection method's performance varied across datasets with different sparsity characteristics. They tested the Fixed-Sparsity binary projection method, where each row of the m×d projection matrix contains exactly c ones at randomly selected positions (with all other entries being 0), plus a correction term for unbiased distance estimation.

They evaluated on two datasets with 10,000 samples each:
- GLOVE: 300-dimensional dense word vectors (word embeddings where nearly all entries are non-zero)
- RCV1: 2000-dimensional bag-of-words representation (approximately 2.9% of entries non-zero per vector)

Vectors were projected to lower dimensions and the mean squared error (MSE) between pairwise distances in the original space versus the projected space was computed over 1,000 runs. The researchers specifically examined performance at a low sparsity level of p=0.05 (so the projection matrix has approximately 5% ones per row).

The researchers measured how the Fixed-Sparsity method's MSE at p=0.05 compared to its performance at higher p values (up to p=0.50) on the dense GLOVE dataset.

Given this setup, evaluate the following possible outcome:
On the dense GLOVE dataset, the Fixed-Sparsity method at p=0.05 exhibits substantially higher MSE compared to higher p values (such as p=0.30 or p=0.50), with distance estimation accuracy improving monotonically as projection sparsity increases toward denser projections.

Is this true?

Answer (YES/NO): NO